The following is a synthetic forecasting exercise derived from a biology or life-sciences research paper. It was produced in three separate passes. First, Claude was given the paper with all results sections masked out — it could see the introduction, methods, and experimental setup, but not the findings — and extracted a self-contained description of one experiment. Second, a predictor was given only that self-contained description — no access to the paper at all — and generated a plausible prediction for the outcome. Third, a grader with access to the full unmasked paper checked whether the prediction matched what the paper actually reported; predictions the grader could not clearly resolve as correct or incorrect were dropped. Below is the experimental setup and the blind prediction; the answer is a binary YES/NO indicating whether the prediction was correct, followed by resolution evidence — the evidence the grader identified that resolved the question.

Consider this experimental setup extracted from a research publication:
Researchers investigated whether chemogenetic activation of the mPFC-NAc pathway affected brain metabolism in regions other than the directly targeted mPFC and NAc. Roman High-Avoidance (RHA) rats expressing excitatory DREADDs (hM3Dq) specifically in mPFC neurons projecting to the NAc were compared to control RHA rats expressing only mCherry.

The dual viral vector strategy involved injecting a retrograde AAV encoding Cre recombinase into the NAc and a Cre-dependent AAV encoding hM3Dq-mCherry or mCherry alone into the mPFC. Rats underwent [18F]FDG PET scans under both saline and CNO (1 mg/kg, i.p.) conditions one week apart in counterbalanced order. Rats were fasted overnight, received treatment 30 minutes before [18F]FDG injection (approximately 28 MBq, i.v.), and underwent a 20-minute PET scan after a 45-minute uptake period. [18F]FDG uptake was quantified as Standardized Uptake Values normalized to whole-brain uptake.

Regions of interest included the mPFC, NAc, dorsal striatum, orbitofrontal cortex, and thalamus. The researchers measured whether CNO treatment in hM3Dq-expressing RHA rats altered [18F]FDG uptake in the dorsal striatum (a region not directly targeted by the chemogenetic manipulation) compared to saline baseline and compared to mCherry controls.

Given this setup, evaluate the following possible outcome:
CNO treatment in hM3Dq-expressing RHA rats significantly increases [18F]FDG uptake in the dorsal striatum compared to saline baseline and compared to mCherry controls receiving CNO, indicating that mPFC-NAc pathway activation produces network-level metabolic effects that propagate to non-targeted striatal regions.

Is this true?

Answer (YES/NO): NO